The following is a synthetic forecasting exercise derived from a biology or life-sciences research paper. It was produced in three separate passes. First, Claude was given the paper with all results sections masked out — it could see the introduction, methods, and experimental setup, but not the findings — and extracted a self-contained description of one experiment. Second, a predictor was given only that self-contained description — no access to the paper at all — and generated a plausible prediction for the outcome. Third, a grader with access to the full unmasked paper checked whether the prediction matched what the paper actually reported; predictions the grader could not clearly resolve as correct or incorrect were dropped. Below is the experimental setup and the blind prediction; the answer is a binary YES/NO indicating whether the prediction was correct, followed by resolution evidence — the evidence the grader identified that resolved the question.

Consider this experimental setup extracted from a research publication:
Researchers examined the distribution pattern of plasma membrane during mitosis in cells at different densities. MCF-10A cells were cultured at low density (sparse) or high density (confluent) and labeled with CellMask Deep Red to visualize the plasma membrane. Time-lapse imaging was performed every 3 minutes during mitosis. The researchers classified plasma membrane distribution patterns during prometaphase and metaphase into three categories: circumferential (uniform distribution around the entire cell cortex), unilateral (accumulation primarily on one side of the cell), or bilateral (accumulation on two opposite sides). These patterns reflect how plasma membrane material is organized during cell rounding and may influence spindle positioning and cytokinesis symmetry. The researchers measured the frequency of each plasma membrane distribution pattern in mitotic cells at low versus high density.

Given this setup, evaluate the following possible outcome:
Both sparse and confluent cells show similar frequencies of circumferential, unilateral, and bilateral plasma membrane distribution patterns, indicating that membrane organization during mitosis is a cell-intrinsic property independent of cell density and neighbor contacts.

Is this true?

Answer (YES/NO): NO